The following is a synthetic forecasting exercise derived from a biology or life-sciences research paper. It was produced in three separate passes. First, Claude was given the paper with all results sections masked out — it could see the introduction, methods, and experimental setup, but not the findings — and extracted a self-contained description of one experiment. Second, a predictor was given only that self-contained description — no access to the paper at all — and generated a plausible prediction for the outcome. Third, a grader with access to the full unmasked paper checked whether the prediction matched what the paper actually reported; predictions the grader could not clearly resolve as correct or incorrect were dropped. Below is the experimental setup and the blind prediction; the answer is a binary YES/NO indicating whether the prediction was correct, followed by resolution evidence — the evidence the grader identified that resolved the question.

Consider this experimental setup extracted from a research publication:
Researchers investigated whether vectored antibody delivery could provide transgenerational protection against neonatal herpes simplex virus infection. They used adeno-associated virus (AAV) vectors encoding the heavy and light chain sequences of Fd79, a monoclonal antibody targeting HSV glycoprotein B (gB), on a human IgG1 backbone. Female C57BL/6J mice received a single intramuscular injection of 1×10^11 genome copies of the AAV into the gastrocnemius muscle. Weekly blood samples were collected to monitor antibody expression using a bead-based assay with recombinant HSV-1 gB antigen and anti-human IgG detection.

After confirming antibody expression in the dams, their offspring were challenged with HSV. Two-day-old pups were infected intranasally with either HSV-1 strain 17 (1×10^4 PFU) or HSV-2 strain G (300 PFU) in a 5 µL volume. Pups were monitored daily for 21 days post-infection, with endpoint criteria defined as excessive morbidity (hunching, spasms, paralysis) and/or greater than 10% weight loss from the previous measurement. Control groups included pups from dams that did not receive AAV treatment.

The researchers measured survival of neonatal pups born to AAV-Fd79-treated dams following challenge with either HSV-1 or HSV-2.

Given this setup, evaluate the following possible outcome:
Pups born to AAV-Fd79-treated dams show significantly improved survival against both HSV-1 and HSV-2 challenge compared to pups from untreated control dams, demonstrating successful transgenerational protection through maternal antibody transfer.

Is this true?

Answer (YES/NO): YES